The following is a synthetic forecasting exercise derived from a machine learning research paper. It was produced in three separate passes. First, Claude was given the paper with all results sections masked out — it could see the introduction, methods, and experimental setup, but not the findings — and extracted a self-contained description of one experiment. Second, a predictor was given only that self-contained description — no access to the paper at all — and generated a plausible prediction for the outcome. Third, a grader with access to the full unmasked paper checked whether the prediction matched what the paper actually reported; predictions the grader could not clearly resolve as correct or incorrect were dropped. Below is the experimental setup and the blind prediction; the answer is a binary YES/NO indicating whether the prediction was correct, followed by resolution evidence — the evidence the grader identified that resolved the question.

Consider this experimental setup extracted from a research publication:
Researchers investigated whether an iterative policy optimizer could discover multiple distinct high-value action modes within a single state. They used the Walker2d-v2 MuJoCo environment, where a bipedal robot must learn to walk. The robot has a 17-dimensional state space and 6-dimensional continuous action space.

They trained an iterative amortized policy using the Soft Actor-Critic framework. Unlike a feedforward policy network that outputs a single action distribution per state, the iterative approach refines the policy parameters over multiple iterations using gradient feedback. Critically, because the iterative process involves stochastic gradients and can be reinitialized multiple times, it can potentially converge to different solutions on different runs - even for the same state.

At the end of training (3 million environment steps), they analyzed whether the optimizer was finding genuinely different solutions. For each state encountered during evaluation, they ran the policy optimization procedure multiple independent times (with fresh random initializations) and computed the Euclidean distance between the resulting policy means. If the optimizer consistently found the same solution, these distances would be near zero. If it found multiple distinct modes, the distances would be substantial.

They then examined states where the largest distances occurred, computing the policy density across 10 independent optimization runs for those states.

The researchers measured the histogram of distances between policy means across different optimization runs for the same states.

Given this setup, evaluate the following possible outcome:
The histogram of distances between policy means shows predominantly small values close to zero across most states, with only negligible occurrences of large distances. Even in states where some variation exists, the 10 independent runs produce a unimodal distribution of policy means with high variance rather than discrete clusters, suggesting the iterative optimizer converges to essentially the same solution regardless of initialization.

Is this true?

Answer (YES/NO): NO